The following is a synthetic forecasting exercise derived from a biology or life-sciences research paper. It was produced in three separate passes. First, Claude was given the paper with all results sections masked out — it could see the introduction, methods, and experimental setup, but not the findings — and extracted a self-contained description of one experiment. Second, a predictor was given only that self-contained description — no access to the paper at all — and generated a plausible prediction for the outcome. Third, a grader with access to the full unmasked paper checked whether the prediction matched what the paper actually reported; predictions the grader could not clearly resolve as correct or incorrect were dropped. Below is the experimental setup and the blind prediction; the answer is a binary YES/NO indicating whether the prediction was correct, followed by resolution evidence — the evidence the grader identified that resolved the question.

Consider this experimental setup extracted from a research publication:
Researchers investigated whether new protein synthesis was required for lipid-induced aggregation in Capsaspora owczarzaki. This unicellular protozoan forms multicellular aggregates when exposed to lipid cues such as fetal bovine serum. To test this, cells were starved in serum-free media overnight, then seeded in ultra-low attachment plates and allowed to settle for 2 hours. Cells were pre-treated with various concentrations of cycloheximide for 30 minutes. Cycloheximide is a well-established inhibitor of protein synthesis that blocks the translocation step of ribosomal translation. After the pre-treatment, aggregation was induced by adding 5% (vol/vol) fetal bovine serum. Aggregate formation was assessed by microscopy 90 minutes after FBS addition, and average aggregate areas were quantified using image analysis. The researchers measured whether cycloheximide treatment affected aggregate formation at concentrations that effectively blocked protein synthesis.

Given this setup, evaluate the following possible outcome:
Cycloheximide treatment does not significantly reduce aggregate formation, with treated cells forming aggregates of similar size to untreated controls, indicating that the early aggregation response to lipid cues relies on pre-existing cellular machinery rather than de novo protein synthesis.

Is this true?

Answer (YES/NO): YES